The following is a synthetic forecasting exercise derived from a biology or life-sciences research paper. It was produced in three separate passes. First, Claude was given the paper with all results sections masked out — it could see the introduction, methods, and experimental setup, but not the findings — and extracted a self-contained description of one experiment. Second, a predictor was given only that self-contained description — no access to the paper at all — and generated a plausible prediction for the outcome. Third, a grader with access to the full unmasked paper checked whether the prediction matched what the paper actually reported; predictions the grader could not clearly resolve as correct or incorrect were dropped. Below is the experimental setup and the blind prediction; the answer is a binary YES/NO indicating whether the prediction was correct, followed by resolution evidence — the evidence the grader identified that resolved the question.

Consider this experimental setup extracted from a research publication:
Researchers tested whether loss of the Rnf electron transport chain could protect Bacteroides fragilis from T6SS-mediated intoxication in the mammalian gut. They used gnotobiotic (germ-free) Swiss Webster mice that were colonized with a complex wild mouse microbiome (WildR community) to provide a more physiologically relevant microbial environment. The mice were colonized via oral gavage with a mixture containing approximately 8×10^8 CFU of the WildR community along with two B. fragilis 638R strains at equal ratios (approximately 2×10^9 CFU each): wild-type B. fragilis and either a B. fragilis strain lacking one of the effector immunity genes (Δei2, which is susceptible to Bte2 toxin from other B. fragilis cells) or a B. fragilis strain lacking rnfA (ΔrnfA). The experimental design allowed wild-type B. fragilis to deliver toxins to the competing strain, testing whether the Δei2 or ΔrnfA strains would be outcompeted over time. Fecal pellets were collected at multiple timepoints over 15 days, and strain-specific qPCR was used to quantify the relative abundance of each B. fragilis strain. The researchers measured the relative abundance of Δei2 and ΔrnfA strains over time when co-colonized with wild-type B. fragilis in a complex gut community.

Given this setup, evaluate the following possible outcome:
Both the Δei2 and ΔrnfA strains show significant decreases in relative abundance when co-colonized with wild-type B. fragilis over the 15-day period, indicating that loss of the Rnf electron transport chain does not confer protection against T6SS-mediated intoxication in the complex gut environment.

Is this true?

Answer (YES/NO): NO